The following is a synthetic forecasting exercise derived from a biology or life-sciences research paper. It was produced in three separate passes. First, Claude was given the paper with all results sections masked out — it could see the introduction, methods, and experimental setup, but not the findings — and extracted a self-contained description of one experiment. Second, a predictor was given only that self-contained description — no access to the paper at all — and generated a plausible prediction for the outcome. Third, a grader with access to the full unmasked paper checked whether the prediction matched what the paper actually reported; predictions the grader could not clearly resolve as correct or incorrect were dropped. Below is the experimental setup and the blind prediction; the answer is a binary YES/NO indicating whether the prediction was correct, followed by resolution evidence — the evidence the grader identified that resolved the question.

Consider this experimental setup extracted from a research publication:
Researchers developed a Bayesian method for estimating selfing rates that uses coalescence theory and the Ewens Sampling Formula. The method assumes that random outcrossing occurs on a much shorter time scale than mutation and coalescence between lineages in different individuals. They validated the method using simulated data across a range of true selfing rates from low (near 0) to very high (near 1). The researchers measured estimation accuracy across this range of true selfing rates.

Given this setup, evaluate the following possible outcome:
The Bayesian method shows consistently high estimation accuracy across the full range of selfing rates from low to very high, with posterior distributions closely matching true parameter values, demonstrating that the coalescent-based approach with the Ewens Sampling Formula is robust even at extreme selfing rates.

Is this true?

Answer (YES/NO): NO